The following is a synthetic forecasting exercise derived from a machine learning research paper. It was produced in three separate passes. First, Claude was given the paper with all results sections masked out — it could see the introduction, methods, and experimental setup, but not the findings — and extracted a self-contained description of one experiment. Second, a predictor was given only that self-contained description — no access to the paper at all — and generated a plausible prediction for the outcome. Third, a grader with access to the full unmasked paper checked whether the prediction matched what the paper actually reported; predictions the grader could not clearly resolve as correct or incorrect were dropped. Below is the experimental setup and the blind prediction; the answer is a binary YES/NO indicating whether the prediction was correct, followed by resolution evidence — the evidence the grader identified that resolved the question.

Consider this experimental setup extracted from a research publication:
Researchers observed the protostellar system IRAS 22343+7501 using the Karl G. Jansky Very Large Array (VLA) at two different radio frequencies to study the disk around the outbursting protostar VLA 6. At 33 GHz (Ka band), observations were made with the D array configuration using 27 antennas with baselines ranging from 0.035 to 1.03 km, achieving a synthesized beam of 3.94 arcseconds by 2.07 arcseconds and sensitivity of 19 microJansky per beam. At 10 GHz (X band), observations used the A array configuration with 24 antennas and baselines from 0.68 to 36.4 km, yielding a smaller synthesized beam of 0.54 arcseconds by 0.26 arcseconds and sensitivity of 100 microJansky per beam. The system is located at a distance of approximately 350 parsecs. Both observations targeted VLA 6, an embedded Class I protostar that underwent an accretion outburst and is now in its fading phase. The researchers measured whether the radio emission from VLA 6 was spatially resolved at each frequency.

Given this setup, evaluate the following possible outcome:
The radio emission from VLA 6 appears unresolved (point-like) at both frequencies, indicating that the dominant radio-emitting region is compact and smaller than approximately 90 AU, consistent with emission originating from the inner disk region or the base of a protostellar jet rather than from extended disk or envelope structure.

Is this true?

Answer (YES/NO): NO